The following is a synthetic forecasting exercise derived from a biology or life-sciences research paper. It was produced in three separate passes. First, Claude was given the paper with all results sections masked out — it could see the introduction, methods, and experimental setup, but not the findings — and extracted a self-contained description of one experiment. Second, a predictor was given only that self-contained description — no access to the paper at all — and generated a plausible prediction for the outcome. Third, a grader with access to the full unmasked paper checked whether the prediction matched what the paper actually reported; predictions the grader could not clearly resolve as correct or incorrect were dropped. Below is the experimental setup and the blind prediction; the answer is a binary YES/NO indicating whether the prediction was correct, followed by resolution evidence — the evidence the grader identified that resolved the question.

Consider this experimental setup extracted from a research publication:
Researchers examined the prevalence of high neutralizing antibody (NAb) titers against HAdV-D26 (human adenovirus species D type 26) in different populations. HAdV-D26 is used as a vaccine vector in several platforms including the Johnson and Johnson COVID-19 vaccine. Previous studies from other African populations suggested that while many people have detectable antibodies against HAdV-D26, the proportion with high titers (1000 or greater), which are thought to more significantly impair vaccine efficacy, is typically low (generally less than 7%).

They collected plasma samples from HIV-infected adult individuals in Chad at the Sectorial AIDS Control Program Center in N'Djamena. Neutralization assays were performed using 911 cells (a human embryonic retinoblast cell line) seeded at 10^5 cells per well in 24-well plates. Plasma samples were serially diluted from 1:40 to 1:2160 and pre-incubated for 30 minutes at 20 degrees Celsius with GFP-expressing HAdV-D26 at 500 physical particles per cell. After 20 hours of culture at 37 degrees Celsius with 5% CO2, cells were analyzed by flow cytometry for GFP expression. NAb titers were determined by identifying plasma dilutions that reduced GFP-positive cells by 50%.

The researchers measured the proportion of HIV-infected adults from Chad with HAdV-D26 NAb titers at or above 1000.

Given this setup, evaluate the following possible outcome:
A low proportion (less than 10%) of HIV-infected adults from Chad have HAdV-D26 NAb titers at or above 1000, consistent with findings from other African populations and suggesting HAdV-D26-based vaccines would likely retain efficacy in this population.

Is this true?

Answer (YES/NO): NO